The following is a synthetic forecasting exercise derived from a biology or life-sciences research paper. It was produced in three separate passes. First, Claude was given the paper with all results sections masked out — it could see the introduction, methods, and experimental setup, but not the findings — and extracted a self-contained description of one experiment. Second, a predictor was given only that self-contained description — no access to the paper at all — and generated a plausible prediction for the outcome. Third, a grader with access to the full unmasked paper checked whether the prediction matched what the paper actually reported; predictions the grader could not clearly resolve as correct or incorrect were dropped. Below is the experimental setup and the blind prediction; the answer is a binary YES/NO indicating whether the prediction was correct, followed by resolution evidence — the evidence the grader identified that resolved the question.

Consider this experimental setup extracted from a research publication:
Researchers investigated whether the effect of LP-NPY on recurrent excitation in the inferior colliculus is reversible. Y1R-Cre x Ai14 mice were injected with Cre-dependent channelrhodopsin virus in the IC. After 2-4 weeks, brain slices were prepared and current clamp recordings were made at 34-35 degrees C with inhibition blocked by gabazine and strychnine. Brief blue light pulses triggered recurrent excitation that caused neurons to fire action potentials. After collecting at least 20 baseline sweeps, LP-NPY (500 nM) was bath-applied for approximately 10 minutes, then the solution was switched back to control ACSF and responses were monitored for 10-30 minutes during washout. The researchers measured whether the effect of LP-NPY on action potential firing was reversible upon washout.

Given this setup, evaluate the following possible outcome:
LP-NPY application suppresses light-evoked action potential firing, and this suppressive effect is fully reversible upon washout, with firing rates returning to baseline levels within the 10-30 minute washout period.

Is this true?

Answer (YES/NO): YES